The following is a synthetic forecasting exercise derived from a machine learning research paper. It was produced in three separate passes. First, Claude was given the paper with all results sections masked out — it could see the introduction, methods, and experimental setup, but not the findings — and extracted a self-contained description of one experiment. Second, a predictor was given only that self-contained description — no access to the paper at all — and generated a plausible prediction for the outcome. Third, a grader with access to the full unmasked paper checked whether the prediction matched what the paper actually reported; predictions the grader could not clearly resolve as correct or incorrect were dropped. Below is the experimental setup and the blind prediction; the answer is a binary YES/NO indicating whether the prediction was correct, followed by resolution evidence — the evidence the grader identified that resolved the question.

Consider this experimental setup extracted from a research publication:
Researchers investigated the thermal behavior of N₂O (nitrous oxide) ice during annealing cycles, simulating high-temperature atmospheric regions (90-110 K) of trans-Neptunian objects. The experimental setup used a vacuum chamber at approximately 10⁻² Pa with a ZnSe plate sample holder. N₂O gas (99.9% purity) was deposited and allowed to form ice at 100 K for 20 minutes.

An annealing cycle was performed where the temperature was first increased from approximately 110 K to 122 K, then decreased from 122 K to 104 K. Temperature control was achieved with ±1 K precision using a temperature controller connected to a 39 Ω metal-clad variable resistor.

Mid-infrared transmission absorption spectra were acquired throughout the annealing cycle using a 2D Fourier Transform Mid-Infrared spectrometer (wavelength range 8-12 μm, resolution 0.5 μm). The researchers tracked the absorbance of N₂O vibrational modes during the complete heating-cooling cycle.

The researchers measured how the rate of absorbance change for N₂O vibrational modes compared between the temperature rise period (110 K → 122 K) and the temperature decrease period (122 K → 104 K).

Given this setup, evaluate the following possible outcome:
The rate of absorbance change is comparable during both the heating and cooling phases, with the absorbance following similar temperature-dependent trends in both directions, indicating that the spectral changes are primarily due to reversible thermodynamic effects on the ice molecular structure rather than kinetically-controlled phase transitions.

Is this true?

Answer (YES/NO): NO